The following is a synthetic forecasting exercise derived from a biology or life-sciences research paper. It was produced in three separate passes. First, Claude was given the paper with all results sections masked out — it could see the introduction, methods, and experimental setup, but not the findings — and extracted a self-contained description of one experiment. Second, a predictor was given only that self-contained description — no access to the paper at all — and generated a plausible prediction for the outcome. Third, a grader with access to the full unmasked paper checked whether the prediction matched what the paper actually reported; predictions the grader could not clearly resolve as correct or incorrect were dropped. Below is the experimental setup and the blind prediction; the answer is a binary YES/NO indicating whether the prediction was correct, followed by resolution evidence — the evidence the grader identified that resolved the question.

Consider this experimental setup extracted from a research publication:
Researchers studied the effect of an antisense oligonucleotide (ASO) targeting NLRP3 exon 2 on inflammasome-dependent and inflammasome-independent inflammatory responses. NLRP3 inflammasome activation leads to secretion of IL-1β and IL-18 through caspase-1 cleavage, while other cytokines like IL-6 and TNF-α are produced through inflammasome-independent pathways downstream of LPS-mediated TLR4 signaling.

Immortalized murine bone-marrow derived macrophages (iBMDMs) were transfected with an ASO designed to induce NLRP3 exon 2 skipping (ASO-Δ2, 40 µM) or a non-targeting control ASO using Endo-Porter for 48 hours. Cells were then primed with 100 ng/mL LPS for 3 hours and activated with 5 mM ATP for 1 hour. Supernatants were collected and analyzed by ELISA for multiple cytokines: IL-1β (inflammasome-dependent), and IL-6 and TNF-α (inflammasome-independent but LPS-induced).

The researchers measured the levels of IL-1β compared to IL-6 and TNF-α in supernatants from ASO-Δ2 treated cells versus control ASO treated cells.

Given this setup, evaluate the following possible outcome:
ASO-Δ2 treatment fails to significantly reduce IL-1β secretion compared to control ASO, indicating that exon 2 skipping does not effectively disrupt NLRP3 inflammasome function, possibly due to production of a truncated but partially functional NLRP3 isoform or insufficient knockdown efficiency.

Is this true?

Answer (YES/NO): NO